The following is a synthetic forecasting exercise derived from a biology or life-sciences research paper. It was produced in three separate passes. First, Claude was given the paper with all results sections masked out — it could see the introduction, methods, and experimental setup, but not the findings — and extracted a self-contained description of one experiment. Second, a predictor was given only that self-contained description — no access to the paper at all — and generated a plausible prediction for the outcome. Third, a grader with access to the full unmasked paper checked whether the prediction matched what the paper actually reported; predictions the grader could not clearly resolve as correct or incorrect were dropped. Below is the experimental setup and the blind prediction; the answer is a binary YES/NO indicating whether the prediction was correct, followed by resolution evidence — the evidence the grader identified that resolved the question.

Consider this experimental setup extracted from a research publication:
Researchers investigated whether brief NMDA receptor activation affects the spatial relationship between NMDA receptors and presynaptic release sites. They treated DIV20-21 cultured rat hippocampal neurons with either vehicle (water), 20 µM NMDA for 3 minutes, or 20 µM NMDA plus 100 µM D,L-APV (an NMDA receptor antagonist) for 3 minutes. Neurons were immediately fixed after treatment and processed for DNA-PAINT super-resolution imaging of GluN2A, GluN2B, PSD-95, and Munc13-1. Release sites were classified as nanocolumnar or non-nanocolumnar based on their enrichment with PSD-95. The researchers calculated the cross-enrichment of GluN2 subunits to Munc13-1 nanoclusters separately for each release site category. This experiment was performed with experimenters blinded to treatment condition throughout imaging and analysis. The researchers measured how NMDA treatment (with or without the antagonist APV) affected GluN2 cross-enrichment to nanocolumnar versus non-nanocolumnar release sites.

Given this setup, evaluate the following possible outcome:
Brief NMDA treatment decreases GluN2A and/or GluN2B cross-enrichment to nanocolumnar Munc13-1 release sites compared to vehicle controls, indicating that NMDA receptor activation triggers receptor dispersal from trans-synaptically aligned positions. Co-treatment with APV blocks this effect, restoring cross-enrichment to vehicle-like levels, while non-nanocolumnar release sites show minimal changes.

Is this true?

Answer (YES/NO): NO